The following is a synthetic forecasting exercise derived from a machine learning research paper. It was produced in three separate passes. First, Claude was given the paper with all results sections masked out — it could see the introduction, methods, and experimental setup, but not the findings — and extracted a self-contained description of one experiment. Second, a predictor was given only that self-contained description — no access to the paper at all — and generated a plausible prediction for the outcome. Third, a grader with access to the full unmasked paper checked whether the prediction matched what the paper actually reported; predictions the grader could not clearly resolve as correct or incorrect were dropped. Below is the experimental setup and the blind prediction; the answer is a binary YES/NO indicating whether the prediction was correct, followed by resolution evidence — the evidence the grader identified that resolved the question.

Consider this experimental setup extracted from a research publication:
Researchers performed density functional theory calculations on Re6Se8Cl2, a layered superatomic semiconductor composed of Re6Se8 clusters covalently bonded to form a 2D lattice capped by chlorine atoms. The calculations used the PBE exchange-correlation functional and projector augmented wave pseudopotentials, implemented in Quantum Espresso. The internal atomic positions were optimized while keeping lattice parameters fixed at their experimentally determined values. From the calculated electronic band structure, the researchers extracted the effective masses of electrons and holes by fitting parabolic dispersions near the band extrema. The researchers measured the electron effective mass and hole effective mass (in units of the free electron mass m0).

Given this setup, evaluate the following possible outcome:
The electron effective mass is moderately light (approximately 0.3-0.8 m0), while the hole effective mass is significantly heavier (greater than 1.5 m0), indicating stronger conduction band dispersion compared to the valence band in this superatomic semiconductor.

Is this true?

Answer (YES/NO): NO